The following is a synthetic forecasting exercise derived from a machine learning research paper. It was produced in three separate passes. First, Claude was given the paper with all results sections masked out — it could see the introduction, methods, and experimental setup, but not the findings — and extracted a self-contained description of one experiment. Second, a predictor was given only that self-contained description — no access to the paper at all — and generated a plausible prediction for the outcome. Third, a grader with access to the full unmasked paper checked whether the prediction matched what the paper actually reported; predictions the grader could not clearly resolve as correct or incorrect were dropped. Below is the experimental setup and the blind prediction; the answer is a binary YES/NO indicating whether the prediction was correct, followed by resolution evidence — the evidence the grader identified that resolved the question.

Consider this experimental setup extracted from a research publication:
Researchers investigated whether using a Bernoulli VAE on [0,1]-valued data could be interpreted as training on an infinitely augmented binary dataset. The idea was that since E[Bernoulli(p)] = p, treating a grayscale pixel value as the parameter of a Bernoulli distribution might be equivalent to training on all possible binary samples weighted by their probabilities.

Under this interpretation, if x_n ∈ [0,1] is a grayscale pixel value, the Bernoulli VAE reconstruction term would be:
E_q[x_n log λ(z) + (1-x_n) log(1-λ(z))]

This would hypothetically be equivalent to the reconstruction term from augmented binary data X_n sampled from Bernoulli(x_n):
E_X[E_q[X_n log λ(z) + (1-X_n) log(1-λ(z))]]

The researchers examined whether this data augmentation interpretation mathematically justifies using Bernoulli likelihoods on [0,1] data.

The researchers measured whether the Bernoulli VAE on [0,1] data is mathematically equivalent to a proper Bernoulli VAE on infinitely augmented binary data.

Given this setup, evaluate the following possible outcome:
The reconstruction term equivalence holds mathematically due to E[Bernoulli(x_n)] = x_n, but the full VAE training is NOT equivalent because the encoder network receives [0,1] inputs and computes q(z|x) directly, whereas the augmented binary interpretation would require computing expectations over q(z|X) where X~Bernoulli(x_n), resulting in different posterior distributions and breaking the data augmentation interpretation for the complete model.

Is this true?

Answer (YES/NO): NO